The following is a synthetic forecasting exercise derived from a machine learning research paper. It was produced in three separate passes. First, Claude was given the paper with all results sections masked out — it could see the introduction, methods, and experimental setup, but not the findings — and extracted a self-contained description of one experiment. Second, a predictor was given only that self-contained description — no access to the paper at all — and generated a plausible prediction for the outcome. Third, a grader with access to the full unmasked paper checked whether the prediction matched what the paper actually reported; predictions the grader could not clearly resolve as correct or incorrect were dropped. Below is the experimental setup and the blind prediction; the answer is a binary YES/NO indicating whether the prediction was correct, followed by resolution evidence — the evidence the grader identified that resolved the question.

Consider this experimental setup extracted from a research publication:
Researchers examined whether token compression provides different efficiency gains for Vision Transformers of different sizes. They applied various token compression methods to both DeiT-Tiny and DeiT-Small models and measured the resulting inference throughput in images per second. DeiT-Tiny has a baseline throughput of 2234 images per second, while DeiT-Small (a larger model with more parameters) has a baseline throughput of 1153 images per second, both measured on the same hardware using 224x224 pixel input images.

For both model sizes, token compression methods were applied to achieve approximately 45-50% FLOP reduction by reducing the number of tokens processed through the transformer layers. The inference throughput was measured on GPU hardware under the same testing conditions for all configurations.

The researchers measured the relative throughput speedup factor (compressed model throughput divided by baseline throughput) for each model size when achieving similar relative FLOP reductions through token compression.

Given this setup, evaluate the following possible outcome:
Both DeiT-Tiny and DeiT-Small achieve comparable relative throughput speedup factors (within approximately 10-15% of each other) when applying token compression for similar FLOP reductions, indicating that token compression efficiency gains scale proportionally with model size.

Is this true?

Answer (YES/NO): YES